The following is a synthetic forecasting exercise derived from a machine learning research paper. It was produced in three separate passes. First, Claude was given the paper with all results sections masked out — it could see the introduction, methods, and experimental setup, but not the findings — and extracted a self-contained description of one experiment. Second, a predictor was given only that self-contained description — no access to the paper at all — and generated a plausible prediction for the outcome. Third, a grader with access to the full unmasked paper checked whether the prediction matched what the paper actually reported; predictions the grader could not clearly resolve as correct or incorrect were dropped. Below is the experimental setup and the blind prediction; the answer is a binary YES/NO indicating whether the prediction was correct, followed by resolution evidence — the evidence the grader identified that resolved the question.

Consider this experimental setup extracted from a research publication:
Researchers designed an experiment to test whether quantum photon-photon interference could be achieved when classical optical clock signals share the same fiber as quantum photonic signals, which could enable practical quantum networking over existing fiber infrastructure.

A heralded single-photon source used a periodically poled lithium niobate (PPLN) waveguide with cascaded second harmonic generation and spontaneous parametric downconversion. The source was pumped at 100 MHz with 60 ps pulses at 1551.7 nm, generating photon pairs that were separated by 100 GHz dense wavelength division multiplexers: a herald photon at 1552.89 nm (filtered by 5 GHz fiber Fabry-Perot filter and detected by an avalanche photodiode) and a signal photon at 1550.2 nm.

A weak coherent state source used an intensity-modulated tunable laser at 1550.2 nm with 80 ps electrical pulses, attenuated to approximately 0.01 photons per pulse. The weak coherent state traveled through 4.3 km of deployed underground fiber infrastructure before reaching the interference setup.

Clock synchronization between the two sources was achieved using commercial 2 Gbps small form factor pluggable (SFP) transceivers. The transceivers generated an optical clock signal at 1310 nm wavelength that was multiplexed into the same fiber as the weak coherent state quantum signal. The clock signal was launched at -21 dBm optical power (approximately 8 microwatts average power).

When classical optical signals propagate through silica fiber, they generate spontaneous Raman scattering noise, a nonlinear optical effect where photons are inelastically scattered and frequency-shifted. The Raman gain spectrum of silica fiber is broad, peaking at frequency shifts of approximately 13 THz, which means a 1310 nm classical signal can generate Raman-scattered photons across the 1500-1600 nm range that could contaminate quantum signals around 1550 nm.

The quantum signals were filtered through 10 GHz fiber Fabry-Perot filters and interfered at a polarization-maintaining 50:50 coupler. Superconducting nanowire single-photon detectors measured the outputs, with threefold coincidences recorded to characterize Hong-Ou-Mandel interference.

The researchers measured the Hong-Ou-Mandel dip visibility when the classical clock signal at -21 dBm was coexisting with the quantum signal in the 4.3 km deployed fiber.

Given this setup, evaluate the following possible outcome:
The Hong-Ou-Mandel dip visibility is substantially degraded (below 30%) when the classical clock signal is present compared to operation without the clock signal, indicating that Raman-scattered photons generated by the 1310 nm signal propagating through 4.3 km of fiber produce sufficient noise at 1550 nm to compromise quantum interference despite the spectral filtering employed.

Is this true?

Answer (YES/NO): NO